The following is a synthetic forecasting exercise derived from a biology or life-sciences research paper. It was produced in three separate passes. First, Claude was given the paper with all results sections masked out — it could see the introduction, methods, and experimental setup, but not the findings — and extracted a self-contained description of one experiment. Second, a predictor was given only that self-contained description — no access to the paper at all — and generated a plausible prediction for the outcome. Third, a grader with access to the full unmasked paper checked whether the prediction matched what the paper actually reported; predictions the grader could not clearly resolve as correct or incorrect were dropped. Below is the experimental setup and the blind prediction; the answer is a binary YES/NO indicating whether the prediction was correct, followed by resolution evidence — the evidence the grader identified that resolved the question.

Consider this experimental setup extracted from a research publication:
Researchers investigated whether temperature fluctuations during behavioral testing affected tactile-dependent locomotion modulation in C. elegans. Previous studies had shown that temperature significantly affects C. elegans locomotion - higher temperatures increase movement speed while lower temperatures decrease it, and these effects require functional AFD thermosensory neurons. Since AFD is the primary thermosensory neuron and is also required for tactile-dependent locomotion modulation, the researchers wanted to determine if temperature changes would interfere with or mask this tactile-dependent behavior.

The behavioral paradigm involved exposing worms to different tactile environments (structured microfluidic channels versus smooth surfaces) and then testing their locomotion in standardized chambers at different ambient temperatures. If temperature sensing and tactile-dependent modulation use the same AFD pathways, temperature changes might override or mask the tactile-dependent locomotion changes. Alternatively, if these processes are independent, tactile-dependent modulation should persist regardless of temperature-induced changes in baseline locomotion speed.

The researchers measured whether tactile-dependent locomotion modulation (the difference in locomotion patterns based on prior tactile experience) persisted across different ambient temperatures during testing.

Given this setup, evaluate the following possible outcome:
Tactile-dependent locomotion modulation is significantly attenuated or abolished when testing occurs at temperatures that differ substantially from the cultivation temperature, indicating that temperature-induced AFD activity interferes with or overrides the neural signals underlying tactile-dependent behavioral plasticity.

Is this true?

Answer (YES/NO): NO